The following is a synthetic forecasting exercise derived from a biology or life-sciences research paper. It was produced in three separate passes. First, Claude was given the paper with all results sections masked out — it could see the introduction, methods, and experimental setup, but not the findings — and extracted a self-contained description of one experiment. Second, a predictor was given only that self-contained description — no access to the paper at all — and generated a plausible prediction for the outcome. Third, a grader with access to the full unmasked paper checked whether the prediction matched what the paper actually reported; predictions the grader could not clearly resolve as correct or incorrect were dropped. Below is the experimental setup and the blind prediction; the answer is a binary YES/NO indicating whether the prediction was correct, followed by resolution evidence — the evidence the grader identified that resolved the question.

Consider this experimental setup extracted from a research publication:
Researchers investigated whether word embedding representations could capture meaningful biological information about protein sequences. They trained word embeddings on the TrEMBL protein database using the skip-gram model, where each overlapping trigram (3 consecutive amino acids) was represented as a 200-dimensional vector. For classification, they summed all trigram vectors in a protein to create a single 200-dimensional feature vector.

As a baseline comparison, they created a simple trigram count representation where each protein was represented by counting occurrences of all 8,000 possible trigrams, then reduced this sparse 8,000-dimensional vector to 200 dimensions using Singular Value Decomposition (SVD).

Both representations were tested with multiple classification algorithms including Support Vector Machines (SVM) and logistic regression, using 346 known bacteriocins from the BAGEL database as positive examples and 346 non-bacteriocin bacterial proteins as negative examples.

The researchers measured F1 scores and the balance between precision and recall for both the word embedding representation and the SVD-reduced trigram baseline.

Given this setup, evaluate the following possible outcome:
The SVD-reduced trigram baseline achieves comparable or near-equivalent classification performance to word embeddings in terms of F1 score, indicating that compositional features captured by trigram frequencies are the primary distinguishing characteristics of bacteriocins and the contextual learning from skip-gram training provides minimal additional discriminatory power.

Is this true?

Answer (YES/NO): YES